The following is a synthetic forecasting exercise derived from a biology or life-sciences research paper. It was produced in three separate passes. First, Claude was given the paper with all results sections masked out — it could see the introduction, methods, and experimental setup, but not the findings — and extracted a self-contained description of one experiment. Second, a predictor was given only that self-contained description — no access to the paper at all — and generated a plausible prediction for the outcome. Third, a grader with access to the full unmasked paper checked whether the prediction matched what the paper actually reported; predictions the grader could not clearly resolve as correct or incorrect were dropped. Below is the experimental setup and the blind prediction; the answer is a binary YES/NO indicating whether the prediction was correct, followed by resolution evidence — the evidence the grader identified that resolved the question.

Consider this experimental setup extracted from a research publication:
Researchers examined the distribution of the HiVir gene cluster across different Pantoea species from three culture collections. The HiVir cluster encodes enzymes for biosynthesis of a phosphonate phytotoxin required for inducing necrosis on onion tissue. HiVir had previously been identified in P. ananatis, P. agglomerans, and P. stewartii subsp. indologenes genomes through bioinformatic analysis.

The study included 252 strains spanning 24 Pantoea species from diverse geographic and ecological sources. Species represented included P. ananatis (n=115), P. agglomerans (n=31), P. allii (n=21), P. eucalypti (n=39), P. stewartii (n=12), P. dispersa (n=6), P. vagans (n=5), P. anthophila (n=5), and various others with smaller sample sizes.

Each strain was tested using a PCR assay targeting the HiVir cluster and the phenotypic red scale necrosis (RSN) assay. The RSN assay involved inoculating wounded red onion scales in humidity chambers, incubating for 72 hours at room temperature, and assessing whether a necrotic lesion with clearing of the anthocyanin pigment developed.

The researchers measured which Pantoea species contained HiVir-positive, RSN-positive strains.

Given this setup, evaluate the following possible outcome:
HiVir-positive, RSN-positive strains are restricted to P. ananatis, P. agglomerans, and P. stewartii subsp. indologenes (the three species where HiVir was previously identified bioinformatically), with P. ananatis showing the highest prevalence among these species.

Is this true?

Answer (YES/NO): NO